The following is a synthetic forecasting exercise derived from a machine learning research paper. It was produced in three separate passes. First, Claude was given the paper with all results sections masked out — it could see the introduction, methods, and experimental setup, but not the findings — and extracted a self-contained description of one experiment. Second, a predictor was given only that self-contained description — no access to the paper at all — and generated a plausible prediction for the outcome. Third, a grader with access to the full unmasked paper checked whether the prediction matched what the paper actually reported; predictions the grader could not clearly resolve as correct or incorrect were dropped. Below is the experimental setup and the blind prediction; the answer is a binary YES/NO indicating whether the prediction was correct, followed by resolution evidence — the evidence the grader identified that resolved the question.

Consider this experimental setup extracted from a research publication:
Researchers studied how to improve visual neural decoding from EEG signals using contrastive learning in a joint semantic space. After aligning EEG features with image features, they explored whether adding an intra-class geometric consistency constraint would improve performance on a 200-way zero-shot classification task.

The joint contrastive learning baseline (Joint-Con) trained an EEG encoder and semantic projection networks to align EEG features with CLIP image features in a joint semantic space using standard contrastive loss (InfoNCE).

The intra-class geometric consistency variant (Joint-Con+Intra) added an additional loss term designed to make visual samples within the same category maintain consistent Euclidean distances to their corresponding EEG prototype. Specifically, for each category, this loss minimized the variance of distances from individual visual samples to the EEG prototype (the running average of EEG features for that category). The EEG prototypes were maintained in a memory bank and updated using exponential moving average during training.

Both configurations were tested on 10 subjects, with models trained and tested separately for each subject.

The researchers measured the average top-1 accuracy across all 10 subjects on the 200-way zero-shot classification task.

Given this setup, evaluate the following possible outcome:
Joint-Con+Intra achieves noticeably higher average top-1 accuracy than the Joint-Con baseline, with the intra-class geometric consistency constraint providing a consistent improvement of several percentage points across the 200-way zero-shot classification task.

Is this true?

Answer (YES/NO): NO